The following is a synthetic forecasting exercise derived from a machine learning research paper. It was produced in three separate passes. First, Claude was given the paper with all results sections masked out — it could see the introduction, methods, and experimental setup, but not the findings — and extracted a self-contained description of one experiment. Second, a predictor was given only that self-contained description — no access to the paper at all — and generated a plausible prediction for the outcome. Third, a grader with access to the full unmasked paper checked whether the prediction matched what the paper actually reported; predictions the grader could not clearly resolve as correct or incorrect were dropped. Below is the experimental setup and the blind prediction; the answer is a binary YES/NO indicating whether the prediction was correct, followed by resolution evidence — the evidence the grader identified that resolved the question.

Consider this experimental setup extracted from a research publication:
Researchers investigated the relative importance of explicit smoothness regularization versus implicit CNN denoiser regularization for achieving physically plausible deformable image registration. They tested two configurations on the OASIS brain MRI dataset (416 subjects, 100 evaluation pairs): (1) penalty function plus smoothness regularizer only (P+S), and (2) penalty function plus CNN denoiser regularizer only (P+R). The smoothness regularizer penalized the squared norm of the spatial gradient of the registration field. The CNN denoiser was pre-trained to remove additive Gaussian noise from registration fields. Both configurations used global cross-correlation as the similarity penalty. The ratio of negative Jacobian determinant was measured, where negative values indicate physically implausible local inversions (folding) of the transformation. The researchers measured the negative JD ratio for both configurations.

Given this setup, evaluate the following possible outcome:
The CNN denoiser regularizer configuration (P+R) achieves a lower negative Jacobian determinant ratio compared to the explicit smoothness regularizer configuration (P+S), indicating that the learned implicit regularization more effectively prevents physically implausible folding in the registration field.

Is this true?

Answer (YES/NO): NO